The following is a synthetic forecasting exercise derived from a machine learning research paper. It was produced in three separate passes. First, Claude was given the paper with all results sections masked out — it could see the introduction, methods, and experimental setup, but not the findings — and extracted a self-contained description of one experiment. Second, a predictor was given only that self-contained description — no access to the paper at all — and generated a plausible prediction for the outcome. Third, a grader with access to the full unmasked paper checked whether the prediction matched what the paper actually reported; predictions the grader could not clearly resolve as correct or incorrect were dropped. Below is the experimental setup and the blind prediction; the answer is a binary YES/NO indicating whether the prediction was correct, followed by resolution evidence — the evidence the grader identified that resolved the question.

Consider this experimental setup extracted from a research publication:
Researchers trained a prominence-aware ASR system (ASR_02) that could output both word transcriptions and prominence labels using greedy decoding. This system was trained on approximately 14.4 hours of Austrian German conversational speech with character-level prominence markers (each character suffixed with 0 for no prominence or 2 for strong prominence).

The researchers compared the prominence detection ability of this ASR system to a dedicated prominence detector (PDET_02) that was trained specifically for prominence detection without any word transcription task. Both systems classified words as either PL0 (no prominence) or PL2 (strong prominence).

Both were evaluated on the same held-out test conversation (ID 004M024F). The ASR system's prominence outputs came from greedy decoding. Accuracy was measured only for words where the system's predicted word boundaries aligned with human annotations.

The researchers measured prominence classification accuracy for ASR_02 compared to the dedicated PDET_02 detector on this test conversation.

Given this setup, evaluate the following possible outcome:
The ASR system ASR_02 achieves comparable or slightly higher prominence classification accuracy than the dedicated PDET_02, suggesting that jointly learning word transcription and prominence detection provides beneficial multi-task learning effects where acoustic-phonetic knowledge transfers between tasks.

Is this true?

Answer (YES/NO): NO